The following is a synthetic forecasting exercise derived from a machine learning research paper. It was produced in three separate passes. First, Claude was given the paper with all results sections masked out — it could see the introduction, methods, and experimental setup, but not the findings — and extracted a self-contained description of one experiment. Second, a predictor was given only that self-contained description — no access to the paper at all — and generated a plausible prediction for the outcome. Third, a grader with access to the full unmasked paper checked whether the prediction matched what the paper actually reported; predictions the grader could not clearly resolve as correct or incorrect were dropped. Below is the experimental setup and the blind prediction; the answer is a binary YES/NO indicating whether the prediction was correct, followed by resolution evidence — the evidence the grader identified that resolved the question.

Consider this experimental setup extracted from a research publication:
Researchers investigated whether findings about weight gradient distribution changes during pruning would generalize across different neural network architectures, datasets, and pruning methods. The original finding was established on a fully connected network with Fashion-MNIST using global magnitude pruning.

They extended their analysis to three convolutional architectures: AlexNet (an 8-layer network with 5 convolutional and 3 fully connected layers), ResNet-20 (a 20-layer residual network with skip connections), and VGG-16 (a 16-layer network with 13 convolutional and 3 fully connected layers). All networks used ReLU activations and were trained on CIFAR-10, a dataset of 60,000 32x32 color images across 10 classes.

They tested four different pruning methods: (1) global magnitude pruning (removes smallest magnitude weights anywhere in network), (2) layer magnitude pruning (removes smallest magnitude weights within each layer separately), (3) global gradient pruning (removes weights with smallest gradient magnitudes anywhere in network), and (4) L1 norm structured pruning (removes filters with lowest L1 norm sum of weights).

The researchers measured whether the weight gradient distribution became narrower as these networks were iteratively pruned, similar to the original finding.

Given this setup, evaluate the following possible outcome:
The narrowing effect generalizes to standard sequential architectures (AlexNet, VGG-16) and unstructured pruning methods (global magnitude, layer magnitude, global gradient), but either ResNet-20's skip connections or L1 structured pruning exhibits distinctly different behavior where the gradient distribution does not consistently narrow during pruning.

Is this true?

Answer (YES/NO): NO